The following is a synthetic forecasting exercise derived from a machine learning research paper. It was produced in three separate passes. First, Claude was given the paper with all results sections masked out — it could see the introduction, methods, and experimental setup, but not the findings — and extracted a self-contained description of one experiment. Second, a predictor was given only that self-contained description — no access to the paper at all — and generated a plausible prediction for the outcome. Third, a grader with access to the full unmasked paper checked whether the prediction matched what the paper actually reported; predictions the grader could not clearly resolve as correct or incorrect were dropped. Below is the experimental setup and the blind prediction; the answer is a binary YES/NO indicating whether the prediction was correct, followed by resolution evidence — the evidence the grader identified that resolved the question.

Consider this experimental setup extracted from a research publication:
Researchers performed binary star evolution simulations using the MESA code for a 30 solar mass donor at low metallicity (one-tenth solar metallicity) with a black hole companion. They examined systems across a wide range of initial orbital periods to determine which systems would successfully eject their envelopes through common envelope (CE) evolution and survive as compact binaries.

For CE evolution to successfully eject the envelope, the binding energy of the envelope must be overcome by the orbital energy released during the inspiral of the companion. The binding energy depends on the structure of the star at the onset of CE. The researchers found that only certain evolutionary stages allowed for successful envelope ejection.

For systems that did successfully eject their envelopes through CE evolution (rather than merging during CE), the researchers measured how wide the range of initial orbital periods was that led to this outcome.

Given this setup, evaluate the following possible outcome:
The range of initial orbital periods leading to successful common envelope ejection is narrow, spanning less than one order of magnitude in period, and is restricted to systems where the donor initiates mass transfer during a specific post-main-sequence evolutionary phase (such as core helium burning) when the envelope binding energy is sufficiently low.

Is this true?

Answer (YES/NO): NO